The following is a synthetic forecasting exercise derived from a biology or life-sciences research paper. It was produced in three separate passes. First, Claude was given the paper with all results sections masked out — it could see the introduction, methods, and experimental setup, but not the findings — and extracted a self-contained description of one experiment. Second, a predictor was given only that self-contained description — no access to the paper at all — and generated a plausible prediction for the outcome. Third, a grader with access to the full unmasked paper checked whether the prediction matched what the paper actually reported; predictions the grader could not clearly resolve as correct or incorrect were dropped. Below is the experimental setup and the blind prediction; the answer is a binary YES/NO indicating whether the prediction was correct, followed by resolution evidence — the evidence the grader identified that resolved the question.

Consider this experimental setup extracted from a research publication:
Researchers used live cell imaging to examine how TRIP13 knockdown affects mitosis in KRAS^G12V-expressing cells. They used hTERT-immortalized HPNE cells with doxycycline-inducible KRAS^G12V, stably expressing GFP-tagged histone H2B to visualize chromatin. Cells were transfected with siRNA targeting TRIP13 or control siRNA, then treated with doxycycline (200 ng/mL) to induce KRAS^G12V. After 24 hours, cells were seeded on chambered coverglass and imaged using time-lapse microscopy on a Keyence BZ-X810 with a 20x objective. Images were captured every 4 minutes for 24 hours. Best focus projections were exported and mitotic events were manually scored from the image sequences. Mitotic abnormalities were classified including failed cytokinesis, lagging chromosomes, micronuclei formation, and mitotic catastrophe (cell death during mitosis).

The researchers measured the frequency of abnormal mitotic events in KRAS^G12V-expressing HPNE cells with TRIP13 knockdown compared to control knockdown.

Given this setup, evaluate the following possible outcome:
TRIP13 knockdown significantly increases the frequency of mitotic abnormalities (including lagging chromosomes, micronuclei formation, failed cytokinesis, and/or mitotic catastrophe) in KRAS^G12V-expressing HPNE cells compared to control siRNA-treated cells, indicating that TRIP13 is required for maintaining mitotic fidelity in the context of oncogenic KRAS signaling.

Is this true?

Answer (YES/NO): NO